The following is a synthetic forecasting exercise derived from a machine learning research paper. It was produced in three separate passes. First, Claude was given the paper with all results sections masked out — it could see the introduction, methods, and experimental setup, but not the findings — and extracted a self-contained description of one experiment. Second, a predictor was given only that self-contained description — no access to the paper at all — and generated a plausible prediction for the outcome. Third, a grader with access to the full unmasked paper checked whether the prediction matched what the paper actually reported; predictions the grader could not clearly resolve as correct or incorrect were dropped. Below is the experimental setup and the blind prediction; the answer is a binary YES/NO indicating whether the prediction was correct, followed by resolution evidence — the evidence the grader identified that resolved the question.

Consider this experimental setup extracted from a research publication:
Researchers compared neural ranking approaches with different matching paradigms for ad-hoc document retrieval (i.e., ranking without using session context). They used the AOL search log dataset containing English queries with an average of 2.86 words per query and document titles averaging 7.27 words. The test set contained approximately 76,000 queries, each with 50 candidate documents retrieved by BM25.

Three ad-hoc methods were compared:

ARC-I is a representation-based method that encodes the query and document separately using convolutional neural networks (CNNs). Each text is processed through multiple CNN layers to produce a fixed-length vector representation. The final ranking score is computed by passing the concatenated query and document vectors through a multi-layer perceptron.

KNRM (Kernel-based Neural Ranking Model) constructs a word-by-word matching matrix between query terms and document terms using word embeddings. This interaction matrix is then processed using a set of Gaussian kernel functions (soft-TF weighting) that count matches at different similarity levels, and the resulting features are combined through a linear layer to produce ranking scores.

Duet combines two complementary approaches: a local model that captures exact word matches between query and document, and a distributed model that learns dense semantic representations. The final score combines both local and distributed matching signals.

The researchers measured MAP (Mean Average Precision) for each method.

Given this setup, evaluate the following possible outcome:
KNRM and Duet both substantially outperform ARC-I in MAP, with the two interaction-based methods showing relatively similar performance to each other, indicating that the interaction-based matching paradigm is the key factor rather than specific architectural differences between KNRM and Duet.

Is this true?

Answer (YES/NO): YES